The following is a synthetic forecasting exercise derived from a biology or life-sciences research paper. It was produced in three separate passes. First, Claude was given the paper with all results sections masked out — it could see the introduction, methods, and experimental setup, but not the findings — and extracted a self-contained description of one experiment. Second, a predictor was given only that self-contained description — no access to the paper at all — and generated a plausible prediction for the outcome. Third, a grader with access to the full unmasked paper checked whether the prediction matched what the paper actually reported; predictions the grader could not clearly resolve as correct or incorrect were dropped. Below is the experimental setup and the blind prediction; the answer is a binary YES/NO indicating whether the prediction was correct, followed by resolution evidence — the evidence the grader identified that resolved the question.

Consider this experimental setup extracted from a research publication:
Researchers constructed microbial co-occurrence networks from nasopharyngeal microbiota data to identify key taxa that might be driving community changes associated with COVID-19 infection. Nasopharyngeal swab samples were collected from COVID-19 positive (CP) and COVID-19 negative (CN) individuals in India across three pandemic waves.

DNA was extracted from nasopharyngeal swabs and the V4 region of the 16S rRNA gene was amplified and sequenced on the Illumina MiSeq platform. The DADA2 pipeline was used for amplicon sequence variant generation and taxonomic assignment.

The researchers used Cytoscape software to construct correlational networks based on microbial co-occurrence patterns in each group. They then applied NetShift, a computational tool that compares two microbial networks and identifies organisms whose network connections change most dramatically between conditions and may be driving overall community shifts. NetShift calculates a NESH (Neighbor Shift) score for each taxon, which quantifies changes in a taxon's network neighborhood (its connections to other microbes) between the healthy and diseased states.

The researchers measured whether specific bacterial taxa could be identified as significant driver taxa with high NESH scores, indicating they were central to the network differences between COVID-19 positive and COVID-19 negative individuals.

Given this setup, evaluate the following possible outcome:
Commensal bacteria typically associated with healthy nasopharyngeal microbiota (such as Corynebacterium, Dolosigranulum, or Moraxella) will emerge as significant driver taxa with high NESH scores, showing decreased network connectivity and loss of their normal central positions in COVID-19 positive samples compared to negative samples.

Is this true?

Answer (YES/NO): NO